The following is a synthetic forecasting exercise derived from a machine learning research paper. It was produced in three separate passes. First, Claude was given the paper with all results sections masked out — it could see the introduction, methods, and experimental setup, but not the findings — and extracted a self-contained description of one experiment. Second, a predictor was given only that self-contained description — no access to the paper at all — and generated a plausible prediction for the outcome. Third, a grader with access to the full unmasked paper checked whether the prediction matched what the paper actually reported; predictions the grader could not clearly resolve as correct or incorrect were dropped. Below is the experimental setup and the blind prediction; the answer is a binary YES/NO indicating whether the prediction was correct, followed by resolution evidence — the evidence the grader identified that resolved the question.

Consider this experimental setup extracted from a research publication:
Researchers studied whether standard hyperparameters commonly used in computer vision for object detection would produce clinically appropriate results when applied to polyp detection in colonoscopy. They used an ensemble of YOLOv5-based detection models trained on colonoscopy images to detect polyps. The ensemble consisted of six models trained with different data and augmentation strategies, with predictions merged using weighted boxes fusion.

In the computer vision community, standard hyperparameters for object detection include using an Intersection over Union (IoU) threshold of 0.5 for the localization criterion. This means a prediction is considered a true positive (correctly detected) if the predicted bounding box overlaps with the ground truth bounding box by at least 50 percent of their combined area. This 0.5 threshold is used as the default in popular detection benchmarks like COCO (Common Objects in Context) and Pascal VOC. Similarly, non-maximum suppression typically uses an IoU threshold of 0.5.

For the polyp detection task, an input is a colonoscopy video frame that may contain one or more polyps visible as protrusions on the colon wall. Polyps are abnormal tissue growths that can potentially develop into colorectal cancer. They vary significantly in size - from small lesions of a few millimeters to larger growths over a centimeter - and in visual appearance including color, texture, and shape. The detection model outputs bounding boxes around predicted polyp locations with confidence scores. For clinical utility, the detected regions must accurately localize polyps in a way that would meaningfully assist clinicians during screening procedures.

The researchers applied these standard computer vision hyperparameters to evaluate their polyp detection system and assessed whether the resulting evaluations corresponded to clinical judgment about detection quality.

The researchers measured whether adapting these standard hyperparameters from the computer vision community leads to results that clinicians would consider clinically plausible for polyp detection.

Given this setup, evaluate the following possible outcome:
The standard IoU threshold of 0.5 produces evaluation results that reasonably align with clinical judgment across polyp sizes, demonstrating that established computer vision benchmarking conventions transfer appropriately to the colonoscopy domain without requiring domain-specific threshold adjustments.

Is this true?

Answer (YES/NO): NO